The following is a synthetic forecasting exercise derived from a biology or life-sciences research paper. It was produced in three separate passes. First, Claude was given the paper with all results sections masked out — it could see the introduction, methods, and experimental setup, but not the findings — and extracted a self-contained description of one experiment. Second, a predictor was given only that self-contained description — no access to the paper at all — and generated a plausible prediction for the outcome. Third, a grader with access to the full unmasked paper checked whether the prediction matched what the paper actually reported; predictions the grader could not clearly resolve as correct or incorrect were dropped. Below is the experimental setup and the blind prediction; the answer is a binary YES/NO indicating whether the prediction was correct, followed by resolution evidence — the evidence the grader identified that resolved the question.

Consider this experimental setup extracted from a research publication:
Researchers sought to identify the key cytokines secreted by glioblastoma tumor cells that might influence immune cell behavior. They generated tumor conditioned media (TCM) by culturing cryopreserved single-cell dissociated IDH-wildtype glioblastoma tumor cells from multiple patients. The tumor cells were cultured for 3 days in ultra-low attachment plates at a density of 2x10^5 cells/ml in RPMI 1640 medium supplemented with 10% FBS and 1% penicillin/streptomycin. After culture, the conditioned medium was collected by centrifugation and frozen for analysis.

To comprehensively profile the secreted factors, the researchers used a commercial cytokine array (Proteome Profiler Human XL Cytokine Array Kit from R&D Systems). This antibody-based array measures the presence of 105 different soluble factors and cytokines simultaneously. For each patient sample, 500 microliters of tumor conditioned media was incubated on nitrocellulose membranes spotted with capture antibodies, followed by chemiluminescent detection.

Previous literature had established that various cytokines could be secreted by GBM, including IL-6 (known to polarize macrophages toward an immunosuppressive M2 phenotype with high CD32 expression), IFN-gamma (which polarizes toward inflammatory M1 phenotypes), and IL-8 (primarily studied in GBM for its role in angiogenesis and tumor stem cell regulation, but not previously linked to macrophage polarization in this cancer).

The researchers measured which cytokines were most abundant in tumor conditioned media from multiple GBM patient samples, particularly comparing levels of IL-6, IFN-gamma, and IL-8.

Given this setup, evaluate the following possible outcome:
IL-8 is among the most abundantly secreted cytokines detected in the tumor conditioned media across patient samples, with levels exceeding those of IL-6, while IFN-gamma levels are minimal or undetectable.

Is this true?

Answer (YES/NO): YES